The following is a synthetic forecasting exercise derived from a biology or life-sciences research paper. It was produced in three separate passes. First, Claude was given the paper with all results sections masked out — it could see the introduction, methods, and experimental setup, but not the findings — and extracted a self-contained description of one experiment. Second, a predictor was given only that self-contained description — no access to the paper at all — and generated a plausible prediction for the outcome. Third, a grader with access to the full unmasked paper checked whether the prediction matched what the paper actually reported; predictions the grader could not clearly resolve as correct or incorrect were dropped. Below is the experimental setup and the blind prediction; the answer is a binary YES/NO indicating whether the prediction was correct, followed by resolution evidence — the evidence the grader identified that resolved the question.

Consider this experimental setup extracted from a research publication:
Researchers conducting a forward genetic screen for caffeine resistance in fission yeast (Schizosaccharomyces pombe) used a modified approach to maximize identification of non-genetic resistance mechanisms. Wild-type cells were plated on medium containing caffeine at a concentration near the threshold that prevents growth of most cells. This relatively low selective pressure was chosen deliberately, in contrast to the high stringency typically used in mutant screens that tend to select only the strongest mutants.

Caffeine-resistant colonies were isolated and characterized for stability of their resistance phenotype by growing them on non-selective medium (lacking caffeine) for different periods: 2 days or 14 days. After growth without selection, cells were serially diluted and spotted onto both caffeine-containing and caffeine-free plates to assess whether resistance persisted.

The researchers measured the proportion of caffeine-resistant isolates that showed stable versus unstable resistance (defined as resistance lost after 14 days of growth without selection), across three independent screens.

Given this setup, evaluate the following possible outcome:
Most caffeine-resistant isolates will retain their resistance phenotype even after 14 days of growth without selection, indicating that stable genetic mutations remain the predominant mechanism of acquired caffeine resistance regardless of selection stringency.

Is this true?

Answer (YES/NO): NO